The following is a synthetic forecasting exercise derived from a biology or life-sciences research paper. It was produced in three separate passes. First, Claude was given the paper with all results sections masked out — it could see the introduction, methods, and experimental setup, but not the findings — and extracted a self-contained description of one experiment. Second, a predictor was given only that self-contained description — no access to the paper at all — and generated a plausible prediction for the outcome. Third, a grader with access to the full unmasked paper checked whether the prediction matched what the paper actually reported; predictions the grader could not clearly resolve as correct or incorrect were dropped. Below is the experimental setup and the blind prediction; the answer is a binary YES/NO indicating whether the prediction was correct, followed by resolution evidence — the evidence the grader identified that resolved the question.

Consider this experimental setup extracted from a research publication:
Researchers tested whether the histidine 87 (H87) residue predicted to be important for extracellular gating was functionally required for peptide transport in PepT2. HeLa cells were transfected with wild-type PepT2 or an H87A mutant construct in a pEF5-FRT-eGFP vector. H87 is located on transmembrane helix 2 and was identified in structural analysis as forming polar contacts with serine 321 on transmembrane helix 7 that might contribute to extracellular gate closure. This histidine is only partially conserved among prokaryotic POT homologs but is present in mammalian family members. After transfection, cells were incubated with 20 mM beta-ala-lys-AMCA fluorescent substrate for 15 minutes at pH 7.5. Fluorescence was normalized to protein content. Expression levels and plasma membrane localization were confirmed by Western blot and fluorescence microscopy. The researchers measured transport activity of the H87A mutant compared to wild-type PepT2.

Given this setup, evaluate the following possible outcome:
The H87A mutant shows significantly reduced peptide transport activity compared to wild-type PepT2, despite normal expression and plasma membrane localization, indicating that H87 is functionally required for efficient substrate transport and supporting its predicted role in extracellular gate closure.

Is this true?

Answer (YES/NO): YES